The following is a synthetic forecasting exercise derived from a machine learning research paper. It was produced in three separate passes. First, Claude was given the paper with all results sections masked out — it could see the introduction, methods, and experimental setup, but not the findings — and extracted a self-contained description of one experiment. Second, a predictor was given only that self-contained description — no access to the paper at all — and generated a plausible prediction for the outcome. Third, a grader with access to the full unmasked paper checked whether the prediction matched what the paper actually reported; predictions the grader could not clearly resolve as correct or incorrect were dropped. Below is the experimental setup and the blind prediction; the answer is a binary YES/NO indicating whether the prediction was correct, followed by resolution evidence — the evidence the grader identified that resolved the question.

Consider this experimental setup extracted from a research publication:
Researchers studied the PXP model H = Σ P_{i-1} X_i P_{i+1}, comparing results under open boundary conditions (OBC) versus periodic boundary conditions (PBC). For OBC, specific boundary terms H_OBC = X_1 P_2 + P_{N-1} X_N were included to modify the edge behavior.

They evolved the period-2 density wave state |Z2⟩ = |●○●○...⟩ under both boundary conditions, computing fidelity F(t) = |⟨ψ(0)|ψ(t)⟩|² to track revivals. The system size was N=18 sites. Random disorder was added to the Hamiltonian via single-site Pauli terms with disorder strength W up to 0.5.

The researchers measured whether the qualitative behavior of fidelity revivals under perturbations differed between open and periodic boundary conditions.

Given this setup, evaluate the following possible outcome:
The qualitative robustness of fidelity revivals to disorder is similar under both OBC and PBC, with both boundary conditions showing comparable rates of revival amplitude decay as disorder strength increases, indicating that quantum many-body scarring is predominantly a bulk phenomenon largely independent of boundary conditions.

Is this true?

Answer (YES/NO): NO